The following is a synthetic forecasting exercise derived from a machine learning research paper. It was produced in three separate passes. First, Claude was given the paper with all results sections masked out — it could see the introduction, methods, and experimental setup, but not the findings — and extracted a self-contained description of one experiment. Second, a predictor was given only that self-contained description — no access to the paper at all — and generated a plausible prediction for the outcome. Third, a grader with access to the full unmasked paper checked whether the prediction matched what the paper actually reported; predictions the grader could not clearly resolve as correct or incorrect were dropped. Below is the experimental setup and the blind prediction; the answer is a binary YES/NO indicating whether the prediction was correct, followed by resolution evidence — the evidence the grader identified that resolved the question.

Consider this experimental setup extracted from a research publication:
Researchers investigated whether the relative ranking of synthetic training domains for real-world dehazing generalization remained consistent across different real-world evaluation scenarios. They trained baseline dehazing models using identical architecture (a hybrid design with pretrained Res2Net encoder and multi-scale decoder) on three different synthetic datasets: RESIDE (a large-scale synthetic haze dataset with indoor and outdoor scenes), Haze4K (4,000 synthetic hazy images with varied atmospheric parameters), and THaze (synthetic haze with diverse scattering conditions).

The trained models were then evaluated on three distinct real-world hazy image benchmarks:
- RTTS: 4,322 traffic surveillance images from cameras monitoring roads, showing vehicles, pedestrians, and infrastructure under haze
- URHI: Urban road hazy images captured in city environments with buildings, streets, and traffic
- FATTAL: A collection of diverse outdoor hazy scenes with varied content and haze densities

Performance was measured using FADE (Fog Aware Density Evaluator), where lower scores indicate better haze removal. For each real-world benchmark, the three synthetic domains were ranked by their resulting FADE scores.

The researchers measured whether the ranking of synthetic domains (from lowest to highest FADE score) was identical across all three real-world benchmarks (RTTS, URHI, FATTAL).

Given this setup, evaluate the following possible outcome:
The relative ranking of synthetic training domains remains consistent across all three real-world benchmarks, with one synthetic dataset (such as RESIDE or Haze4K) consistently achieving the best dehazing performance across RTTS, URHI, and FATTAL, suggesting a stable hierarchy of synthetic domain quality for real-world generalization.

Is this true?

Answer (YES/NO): NO